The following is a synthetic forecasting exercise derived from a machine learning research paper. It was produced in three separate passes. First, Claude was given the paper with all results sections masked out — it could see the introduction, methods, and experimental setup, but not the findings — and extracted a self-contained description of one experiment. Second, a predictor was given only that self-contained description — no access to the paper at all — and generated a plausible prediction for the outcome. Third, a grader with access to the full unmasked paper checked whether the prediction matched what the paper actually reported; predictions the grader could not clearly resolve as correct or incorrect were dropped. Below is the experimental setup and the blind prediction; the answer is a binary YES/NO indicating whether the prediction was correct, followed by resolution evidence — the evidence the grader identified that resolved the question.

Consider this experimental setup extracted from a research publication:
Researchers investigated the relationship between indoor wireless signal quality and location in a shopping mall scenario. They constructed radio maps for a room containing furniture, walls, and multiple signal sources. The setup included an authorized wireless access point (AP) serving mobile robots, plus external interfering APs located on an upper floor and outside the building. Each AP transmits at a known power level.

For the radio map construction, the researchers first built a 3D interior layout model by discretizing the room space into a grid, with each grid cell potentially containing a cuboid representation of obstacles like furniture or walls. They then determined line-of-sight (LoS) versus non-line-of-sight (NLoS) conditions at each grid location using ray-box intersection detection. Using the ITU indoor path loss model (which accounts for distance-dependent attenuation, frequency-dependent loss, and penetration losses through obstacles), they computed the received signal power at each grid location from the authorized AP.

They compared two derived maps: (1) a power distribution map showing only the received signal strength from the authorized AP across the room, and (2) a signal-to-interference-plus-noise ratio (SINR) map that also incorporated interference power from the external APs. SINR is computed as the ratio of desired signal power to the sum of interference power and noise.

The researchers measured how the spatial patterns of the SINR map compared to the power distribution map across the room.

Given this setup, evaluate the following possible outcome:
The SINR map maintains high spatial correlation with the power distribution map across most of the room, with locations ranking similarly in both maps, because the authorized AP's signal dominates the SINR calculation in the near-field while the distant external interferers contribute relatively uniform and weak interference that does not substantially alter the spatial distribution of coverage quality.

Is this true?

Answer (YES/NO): NO